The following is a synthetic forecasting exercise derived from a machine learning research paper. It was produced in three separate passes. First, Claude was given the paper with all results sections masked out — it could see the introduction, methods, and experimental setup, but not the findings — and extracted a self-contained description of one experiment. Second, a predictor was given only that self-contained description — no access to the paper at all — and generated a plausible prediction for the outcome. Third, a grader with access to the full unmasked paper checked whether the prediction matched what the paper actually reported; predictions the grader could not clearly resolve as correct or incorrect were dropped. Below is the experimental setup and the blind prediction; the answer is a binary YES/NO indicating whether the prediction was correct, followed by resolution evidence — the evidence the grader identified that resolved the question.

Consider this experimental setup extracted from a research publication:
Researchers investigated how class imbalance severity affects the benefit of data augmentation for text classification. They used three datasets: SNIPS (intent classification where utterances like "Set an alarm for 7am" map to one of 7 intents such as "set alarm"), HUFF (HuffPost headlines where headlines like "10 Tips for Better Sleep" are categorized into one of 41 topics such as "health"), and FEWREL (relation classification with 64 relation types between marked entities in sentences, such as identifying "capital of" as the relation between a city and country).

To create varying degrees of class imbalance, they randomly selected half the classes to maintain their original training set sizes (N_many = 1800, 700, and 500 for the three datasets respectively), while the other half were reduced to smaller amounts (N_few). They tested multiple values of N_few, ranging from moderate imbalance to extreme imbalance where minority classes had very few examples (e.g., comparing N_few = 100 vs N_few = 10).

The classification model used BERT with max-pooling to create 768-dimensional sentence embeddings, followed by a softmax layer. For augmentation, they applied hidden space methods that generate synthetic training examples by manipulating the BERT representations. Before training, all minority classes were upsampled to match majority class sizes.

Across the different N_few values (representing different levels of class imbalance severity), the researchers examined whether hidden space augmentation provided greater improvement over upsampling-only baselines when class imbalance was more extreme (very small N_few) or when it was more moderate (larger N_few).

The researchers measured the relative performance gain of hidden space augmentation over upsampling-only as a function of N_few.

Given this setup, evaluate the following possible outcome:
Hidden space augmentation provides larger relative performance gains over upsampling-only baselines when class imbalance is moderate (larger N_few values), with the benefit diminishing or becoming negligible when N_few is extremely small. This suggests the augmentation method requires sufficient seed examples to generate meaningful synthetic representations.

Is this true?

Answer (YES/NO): NO